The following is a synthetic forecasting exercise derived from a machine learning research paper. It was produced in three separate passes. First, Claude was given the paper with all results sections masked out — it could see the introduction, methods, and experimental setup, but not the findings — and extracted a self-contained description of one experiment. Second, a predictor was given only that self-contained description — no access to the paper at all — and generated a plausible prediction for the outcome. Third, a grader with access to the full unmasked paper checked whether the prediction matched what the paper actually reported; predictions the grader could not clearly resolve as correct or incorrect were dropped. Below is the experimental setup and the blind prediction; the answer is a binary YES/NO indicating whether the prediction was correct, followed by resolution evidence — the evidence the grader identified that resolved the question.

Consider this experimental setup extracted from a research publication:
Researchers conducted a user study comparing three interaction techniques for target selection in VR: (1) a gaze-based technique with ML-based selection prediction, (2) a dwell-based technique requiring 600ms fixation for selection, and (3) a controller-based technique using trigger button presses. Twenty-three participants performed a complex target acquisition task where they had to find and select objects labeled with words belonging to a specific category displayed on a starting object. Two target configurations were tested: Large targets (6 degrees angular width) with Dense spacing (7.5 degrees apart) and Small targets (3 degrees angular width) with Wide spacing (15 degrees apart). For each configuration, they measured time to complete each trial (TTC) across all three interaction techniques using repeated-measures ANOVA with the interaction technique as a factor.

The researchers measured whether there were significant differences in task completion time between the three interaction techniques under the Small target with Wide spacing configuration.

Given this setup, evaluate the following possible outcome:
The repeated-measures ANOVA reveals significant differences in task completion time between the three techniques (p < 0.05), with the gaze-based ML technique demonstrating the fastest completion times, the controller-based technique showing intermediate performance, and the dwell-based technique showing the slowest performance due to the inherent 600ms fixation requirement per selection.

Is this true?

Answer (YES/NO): NO